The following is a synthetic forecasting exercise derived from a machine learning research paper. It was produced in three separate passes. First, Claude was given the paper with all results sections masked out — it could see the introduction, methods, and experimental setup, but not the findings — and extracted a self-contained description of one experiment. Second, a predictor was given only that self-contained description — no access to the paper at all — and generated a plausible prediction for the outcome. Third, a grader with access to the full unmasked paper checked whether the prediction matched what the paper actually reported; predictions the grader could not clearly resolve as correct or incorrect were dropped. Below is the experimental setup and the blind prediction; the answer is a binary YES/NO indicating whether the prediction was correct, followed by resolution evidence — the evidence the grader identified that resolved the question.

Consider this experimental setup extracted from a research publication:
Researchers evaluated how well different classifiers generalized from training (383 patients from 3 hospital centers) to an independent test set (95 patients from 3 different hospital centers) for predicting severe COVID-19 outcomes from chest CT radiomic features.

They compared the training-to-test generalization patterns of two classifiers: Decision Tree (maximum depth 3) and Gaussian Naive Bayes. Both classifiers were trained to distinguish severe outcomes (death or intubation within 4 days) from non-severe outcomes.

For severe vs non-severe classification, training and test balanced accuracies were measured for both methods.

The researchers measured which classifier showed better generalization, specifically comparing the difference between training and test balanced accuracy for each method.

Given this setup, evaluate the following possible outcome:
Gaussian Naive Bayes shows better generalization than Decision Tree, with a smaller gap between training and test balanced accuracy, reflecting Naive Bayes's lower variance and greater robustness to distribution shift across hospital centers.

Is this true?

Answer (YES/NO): YES